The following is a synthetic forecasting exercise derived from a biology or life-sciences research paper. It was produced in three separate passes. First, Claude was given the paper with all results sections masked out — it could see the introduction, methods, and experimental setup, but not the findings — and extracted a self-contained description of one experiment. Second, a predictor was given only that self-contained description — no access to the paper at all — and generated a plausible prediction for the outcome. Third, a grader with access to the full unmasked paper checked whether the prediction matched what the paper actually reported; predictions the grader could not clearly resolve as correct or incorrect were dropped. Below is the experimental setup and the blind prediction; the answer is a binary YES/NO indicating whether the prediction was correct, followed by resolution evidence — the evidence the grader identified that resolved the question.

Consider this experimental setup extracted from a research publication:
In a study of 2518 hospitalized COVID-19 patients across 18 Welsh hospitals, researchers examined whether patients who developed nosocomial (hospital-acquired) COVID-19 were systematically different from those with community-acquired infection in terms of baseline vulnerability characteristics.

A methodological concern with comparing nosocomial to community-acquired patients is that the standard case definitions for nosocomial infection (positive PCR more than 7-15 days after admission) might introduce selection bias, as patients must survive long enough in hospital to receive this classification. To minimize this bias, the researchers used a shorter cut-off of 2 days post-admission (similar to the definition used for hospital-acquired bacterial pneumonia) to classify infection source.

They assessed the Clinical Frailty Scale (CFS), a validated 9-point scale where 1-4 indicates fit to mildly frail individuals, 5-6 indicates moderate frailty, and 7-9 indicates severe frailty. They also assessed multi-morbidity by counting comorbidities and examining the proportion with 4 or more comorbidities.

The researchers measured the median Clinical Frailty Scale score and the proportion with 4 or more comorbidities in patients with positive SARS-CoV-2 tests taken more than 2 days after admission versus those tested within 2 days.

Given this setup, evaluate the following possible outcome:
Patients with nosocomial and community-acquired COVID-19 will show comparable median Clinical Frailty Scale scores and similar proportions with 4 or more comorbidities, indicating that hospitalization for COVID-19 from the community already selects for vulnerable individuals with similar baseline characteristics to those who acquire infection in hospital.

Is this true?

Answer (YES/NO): NO